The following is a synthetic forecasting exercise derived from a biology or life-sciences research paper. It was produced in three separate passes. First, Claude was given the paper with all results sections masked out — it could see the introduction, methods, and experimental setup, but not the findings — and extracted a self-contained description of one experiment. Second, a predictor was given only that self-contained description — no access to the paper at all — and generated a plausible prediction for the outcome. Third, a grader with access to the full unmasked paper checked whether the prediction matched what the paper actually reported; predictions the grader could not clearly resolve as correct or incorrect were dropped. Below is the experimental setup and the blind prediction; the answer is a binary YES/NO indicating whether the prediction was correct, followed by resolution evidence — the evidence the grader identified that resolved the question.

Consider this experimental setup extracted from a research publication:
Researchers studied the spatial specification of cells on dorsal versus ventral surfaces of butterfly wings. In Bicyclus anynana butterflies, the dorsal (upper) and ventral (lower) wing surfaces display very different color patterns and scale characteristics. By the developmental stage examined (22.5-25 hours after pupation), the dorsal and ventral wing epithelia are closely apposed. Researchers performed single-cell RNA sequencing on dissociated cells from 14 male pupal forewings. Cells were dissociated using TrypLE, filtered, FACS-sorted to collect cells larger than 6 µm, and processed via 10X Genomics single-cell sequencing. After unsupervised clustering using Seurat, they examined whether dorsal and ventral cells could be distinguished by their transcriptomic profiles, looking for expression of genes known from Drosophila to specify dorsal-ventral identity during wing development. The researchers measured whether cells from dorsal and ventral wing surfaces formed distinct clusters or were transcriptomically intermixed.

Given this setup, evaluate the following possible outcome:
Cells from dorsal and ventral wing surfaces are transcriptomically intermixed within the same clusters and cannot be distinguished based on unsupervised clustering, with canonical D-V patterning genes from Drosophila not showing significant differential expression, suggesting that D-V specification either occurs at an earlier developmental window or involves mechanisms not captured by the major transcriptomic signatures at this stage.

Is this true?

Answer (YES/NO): NO